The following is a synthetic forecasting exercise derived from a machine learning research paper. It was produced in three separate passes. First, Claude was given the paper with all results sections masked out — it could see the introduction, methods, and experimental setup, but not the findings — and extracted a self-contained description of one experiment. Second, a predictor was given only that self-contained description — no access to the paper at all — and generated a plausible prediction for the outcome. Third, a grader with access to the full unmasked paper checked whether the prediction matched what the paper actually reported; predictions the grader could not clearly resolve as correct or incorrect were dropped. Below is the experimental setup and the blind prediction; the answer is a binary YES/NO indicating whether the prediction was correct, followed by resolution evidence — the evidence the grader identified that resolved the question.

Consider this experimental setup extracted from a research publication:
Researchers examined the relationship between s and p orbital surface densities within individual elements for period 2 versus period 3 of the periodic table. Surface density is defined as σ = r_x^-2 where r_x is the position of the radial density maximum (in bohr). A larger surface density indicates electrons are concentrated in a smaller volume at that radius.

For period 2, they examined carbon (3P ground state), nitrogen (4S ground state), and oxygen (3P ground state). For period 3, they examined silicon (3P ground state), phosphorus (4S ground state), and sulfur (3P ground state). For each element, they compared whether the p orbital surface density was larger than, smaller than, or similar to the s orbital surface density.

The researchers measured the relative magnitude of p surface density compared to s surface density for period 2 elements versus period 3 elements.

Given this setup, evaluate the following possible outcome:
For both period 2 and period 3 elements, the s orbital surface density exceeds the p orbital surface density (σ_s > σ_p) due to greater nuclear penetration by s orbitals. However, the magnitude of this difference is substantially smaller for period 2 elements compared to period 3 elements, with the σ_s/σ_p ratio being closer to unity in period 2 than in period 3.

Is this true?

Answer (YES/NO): NO